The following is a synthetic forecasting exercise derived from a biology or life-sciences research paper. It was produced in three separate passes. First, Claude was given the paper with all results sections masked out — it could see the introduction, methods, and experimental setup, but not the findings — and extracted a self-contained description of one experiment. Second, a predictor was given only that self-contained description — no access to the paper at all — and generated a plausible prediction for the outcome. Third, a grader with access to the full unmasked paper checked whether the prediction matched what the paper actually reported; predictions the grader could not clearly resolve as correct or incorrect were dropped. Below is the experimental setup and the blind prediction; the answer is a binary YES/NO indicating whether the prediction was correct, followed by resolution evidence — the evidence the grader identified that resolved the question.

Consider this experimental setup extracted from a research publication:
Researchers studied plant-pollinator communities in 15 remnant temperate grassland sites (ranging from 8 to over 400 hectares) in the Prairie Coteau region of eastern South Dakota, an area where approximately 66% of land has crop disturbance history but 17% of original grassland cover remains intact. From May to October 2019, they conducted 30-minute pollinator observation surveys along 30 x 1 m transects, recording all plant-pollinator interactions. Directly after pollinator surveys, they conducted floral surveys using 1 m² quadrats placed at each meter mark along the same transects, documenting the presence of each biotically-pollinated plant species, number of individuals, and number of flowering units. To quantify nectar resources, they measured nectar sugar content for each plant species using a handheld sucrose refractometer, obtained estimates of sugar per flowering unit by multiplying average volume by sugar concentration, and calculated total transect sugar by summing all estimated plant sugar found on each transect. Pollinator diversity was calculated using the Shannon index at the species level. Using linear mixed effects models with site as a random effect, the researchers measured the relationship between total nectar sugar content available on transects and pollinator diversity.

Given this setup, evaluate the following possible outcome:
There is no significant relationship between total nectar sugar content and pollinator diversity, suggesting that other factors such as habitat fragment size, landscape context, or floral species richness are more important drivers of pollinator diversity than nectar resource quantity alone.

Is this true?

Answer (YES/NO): NO